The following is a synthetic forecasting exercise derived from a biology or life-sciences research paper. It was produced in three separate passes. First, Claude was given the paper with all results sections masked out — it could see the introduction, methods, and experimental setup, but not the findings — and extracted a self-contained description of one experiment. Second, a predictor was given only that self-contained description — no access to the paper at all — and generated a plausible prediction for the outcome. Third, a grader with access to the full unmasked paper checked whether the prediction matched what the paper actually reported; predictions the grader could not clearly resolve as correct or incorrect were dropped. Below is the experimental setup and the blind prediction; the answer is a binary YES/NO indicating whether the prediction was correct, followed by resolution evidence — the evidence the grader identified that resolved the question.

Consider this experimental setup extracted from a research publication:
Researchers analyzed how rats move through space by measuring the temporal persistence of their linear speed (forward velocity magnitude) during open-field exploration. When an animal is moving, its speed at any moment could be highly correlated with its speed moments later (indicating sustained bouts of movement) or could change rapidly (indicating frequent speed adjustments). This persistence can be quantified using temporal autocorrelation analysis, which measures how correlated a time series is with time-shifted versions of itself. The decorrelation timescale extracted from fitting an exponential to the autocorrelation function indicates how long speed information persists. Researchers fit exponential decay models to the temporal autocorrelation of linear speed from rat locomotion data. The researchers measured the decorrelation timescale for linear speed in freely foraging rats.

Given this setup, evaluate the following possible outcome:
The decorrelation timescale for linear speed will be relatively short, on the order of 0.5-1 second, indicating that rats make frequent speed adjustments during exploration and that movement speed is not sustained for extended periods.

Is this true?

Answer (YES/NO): YES